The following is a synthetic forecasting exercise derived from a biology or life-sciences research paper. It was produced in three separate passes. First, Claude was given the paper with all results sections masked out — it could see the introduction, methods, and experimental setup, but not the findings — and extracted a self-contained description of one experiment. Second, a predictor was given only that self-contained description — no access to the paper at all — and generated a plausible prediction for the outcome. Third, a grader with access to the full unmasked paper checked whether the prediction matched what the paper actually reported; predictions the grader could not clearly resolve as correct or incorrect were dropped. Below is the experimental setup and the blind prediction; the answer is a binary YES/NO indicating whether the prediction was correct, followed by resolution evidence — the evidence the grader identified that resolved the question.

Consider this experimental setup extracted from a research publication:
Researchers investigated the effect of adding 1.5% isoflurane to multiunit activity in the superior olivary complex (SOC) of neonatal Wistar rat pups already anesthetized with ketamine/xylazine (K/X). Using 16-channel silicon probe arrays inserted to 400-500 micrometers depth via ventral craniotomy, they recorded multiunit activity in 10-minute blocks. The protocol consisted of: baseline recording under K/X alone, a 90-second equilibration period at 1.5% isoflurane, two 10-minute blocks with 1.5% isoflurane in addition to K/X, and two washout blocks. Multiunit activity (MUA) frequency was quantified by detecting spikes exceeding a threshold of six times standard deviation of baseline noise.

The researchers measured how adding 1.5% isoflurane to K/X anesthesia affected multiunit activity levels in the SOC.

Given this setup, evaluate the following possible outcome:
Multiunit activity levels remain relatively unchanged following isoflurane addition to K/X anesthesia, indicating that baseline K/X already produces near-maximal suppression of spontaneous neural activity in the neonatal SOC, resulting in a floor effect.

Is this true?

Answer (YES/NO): NO